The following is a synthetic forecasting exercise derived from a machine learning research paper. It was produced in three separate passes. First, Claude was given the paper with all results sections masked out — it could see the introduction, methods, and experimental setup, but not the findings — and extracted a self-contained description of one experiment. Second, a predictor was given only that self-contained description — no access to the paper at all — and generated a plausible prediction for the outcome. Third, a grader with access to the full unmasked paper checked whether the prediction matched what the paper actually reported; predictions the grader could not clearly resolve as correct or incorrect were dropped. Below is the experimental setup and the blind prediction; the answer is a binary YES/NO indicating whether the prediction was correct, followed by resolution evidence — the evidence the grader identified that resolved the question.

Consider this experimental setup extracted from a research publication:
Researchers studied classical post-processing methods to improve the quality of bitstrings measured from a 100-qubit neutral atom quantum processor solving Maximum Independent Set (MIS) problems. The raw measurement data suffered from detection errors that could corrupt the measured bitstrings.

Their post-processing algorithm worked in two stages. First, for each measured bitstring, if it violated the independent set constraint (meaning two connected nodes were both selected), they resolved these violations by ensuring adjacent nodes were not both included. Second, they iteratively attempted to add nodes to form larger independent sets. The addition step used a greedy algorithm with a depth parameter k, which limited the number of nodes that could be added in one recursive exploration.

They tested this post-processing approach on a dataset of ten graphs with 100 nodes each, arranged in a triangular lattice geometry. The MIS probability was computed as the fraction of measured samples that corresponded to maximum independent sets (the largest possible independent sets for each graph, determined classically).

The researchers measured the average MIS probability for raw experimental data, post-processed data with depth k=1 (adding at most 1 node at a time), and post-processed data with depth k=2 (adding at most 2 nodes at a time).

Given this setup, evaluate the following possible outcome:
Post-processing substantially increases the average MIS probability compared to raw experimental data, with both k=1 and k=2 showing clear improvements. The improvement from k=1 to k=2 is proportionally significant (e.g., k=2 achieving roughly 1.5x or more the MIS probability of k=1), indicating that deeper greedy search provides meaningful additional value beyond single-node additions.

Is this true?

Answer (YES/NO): NO